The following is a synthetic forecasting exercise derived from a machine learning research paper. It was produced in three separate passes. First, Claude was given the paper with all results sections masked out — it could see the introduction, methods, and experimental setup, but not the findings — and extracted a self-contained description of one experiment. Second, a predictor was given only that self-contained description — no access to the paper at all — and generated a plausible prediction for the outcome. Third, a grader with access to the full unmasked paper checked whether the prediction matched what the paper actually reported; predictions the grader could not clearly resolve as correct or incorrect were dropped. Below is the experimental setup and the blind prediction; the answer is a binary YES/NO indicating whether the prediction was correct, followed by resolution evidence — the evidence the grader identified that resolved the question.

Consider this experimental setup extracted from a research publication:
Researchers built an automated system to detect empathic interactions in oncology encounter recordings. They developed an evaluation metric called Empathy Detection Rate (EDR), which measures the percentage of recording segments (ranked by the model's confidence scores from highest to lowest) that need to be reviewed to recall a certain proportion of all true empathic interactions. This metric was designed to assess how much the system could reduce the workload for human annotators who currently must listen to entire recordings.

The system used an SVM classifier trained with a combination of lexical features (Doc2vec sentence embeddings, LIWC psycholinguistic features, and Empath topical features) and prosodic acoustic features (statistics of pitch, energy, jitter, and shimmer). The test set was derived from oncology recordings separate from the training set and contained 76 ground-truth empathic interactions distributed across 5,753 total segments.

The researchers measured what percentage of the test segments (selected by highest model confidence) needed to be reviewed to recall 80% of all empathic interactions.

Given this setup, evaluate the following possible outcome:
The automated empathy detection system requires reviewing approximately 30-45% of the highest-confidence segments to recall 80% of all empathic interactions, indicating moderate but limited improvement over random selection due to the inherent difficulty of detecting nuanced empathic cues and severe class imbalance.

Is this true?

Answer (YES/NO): NO